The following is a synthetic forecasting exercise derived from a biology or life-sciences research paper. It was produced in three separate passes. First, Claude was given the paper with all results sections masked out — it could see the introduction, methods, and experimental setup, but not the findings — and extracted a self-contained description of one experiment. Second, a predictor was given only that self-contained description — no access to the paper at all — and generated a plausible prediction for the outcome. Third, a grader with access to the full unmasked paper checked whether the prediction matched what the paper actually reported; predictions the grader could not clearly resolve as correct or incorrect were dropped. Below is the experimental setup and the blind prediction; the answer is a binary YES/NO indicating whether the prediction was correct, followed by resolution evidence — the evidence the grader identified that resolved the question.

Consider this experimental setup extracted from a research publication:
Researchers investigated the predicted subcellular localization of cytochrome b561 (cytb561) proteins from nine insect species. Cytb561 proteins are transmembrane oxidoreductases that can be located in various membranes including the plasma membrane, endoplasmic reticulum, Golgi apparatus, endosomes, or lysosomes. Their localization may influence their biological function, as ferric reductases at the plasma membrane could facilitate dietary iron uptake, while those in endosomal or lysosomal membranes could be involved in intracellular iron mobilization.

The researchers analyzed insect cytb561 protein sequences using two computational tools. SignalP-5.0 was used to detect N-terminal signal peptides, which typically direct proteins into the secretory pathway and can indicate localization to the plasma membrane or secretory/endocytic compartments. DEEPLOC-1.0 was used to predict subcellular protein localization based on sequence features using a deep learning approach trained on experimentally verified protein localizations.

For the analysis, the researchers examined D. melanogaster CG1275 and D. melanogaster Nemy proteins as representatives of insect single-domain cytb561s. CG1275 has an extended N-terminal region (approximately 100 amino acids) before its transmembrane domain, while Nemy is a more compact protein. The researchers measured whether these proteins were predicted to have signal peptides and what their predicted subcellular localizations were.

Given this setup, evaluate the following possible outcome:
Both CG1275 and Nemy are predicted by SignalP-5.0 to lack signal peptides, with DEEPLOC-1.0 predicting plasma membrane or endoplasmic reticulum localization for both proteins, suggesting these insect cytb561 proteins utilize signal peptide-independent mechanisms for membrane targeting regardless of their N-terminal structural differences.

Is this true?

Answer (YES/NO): NO